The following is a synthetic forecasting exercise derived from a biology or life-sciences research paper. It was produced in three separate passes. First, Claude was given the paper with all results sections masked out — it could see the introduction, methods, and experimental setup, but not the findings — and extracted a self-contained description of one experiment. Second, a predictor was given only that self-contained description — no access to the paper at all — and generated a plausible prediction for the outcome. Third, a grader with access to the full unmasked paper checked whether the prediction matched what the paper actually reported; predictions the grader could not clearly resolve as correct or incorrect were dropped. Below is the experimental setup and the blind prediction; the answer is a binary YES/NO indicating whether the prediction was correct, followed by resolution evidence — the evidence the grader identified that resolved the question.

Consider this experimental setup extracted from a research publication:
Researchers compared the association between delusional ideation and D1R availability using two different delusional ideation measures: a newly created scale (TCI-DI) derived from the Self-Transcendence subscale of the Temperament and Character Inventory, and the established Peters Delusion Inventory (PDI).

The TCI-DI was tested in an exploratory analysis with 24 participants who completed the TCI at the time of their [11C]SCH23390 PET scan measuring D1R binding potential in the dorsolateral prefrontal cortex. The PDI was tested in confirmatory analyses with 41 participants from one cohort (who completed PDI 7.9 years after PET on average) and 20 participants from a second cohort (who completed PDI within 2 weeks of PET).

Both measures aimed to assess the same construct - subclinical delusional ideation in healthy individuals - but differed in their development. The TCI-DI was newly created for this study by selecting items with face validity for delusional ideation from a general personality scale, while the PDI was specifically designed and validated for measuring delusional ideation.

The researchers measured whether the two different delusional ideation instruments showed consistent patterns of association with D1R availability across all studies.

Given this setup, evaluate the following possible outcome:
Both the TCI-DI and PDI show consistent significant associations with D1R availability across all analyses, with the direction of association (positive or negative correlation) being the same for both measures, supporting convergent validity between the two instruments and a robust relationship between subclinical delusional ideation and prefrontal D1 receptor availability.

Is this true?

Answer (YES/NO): NO